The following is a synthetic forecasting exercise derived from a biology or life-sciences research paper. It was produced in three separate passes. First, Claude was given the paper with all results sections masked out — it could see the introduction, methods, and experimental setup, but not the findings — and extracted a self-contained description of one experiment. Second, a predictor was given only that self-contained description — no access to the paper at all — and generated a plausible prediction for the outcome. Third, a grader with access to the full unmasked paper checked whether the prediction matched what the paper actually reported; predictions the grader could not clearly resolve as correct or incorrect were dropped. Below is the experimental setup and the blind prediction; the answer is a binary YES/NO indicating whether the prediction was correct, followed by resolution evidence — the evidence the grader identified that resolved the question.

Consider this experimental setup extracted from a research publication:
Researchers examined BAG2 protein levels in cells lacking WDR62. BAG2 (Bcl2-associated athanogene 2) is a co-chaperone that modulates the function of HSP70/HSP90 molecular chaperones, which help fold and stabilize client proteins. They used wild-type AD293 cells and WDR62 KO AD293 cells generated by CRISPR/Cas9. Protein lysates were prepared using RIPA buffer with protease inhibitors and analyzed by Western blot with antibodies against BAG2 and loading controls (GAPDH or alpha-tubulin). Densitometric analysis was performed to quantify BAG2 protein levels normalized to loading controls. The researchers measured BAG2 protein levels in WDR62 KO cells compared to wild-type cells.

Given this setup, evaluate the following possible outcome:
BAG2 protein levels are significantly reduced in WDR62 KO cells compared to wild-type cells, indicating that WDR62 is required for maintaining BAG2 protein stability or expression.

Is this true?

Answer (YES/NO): NO